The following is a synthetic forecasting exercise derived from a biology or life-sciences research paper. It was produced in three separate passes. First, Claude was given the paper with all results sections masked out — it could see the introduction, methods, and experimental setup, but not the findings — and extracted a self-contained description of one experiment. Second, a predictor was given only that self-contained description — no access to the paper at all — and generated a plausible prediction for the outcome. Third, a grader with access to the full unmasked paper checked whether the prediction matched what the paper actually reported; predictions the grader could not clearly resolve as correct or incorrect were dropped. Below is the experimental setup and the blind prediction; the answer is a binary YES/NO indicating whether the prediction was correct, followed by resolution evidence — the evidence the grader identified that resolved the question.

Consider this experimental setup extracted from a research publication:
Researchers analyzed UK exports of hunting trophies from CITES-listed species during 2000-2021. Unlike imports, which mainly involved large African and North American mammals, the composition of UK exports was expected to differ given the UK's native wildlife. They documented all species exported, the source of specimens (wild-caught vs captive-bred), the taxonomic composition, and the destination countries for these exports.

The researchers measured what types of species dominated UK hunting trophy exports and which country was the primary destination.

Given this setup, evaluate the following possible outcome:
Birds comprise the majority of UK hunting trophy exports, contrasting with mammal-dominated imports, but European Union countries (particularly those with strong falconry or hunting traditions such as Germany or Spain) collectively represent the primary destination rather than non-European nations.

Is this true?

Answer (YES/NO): NO